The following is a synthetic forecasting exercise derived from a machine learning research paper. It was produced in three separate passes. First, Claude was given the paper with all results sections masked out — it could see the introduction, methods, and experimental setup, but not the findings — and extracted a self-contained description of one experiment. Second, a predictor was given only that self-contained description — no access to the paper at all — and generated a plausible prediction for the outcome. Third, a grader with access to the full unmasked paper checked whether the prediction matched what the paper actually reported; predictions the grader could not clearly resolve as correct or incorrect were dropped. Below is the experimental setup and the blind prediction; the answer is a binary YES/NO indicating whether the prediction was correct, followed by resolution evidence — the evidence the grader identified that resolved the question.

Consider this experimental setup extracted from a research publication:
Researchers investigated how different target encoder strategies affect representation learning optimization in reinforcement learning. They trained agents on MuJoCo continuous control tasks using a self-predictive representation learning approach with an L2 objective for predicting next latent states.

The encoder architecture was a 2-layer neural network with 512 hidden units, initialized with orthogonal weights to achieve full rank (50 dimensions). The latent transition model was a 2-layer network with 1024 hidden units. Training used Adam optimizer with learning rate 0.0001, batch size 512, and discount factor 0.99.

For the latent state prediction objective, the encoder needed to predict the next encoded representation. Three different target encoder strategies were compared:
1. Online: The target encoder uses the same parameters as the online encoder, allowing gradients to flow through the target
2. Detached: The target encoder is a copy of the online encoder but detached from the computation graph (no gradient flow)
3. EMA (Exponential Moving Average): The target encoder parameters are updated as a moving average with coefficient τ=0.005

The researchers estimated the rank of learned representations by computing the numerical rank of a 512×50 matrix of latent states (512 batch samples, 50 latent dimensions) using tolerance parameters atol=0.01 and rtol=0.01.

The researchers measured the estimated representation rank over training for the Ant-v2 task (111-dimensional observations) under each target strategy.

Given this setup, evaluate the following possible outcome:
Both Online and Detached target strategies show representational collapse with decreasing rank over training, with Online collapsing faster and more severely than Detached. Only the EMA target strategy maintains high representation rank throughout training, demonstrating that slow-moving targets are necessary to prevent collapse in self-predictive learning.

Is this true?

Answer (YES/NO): NO